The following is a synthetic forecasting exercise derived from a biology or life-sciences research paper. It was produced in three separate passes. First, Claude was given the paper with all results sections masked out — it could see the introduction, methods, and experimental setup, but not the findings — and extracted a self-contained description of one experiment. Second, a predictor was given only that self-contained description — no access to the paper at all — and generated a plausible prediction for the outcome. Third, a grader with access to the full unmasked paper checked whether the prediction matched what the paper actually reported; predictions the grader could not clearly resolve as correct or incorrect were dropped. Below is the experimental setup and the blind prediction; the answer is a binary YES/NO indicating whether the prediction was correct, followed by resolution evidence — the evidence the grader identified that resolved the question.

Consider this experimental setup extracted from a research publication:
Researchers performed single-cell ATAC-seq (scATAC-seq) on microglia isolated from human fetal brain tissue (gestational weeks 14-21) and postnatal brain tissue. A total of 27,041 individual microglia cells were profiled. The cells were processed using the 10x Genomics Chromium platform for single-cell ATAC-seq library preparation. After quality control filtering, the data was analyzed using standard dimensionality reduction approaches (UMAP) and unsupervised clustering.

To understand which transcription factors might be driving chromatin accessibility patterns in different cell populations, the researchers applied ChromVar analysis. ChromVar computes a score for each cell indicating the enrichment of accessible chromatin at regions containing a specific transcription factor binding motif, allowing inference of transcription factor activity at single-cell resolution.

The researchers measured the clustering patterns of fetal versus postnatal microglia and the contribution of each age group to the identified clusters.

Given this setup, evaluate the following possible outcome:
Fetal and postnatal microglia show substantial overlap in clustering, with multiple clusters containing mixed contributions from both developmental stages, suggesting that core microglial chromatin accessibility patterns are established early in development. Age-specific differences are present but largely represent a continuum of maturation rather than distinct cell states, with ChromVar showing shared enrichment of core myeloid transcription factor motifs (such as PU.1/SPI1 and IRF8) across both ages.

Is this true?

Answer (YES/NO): NO